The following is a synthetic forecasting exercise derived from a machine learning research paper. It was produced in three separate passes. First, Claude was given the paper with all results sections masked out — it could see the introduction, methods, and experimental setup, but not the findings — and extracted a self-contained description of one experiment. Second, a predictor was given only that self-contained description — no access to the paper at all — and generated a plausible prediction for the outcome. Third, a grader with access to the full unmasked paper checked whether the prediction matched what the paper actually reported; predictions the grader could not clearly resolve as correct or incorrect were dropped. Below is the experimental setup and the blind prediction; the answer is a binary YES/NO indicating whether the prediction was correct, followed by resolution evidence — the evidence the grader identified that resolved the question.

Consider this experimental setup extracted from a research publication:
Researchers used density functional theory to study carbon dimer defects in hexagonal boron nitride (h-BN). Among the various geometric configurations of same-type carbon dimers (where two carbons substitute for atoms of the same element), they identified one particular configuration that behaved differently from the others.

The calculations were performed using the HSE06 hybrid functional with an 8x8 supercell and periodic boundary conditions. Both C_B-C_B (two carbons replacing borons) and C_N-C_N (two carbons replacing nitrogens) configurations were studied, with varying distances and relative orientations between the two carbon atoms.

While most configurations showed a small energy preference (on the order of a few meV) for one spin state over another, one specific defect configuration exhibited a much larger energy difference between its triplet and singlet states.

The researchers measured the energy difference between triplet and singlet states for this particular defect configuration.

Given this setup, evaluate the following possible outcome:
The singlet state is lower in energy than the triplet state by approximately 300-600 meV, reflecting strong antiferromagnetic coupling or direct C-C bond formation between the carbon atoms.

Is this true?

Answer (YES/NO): NO